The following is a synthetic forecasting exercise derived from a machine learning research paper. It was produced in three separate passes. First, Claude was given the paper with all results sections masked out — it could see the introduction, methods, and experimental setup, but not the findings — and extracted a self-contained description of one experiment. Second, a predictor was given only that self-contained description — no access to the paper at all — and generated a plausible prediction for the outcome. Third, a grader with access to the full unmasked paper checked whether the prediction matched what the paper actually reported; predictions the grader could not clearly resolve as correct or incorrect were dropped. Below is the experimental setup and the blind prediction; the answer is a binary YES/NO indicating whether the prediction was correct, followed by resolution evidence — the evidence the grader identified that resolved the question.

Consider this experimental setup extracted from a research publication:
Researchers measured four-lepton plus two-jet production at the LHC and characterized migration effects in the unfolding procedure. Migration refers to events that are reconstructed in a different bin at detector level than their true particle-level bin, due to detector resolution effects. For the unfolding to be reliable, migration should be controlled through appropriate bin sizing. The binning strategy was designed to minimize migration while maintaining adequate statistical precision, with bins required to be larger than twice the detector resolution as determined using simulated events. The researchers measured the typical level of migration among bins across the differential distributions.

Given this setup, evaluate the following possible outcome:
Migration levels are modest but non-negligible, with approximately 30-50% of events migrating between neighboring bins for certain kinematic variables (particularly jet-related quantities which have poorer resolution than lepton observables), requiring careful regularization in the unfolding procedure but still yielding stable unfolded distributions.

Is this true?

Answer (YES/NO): NO